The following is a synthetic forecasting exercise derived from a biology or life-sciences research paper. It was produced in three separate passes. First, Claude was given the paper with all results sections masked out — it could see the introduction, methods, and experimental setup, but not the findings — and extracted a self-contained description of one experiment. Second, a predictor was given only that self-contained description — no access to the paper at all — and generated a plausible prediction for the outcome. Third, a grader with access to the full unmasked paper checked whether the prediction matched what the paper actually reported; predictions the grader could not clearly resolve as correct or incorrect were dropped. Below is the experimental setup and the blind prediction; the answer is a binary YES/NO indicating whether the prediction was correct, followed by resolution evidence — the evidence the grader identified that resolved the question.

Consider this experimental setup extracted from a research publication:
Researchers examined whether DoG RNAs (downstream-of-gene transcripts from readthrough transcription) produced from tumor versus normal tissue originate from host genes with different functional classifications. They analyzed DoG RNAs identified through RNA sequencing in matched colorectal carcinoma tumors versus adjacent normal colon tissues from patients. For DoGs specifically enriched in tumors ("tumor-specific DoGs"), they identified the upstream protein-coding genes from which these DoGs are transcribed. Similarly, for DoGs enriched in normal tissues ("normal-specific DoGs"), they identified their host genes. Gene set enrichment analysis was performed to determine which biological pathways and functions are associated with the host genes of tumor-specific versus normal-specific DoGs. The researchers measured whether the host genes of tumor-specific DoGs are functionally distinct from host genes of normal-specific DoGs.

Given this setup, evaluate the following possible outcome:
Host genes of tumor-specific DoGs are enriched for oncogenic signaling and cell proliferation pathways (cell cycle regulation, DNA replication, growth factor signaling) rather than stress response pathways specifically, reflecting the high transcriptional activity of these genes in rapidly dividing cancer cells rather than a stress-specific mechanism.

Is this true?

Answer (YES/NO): YES